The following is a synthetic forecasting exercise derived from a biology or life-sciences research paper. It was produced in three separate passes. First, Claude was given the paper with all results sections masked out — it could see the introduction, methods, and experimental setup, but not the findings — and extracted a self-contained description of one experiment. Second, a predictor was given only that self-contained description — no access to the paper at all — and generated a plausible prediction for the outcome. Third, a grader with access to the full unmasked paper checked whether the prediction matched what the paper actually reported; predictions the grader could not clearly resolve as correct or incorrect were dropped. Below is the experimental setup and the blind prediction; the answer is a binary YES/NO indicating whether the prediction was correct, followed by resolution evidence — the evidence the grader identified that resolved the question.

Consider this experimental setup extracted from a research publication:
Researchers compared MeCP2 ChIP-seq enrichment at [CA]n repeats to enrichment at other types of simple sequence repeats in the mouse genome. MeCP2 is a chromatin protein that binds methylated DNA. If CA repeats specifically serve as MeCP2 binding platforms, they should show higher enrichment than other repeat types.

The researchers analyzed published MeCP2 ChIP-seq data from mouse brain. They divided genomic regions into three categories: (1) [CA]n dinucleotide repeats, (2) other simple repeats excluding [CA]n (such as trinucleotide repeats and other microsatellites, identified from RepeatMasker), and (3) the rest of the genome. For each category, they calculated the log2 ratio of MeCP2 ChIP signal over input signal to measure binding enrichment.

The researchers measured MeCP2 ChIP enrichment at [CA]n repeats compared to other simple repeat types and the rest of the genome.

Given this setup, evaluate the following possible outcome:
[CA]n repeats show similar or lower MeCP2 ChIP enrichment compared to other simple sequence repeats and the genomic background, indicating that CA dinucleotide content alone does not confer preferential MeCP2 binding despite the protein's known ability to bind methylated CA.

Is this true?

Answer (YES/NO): YES